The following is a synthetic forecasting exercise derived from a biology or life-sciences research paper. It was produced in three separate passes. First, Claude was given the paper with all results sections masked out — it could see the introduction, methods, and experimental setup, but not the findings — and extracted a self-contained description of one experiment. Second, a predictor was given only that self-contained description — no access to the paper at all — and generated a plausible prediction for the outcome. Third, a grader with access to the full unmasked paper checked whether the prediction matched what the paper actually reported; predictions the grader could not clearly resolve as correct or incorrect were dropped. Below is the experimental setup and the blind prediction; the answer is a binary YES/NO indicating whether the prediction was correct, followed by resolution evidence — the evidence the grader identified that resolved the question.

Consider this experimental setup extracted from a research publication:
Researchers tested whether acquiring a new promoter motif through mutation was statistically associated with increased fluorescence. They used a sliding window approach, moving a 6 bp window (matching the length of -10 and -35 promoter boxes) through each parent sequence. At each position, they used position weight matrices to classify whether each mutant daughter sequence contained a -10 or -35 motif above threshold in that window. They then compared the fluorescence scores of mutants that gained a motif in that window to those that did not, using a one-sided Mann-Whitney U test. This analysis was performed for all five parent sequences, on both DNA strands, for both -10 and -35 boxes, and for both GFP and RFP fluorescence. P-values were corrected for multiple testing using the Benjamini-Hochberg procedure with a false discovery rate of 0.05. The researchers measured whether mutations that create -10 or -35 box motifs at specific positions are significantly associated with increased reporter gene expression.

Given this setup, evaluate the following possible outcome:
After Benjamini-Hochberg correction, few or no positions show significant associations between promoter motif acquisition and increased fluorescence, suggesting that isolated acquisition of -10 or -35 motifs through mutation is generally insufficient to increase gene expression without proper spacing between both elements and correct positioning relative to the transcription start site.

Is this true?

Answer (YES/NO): NO